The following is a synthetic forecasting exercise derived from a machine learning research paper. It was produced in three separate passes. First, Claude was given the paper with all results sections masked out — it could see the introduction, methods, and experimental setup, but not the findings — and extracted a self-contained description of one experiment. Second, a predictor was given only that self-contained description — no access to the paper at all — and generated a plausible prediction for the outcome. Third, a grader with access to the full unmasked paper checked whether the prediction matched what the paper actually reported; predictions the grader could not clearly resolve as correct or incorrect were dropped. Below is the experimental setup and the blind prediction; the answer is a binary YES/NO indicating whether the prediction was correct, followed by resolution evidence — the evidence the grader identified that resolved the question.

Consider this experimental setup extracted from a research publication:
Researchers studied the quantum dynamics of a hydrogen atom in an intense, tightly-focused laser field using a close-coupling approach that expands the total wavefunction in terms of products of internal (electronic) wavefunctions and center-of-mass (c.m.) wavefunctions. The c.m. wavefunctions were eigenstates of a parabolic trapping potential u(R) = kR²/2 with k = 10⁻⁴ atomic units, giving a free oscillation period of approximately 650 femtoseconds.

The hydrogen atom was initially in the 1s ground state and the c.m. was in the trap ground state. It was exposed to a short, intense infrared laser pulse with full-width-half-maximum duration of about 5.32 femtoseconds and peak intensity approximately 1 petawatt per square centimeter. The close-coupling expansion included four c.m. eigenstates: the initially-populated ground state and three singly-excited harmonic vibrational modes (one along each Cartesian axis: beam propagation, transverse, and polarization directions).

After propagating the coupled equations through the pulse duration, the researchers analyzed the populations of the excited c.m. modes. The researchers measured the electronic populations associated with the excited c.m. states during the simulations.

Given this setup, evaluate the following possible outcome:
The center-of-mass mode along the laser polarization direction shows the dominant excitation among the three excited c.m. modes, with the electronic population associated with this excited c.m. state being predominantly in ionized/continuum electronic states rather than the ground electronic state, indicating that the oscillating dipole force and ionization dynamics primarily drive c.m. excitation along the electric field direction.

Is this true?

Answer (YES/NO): NO